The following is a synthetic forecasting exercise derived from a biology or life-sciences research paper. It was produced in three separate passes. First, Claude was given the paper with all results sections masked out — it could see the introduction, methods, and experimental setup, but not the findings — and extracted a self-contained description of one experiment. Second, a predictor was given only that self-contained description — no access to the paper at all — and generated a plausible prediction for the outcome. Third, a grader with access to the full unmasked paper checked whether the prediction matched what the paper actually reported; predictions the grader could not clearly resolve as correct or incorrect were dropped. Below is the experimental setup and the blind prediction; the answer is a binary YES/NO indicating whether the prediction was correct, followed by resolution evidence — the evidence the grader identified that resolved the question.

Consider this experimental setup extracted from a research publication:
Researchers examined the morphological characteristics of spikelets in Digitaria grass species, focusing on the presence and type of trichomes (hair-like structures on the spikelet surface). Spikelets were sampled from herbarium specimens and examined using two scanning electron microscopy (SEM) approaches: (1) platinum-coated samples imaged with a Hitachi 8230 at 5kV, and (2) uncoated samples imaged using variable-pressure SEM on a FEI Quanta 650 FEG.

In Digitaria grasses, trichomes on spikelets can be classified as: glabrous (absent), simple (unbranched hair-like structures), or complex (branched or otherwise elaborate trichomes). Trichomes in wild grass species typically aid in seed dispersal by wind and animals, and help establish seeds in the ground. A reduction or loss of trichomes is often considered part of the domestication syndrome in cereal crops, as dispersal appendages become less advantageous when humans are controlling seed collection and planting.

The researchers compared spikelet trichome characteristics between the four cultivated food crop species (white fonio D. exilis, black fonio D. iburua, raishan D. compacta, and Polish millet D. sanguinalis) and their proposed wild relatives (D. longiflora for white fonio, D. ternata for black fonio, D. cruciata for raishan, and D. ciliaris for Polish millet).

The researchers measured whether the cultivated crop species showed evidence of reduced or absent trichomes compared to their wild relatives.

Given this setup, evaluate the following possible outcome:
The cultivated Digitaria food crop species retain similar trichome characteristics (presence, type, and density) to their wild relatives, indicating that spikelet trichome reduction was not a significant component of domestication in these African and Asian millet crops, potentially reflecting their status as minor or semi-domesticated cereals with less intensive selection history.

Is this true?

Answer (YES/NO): NO